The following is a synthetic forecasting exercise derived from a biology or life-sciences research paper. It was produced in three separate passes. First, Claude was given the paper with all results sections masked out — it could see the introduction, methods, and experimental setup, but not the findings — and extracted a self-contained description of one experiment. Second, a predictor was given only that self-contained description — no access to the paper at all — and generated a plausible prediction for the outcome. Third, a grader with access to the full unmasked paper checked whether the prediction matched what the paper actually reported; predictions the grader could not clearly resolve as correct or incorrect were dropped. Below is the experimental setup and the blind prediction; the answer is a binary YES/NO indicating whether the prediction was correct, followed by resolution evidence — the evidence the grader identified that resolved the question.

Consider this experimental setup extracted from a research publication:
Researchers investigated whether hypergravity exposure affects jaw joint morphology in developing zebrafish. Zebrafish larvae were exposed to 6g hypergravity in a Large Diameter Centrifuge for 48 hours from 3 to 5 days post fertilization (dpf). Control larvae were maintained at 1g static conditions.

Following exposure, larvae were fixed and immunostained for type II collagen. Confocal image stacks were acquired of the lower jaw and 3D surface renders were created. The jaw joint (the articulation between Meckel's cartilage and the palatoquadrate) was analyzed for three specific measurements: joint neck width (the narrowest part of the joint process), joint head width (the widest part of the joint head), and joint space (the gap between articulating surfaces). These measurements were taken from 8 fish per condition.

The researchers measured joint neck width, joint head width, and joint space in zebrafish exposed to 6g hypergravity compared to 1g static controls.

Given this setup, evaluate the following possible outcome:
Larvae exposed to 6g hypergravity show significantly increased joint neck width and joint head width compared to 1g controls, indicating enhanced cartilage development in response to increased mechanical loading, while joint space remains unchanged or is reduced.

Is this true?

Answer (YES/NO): NO